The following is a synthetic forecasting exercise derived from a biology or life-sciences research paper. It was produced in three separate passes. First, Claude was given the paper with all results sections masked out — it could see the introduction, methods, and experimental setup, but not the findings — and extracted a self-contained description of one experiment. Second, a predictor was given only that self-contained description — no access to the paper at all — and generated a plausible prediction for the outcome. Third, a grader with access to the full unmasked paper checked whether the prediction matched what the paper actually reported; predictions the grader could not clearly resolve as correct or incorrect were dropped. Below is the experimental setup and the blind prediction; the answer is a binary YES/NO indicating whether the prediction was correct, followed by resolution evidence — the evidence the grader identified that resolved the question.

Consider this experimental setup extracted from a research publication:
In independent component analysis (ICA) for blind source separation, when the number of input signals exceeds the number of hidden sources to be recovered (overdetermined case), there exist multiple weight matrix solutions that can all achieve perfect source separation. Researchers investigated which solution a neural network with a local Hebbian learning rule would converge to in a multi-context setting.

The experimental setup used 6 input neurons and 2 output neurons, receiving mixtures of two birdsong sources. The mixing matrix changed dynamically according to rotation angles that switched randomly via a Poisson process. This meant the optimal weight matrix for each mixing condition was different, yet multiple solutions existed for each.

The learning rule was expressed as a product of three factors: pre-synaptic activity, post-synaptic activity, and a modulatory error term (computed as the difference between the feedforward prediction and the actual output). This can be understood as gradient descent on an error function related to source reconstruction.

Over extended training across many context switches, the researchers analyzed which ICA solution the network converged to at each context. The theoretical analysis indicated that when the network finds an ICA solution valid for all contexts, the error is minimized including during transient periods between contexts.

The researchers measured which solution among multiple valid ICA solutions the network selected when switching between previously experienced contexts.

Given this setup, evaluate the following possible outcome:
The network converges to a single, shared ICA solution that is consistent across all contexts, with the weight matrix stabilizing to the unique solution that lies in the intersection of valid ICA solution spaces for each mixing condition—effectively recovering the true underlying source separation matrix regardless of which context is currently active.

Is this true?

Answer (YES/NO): YES